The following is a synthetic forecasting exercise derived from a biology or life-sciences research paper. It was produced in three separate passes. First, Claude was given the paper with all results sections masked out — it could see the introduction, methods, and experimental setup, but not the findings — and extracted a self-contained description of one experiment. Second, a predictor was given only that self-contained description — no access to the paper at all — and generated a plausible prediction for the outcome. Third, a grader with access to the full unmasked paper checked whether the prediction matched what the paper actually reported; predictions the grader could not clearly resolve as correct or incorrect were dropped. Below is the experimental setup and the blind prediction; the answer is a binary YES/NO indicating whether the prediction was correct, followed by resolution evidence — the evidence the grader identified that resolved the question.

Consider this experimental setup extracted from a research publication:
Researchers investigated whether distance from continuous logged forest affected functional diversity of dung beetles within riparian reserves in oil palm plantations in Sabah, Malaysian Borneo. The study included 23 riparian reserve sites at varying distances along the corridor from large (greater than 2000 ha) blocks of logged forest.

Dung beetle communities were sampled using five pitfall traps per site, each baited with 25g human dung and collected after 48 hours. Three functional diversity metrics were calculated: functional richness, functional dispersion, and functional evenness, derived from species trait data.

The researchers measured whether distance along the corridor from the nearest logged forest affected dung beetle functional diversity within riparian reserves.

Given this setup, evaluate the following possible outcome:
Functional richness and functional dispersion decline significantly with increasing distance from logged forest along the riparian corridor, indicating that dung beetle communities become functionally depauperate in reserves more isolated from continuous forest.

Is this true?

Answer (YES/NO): NO